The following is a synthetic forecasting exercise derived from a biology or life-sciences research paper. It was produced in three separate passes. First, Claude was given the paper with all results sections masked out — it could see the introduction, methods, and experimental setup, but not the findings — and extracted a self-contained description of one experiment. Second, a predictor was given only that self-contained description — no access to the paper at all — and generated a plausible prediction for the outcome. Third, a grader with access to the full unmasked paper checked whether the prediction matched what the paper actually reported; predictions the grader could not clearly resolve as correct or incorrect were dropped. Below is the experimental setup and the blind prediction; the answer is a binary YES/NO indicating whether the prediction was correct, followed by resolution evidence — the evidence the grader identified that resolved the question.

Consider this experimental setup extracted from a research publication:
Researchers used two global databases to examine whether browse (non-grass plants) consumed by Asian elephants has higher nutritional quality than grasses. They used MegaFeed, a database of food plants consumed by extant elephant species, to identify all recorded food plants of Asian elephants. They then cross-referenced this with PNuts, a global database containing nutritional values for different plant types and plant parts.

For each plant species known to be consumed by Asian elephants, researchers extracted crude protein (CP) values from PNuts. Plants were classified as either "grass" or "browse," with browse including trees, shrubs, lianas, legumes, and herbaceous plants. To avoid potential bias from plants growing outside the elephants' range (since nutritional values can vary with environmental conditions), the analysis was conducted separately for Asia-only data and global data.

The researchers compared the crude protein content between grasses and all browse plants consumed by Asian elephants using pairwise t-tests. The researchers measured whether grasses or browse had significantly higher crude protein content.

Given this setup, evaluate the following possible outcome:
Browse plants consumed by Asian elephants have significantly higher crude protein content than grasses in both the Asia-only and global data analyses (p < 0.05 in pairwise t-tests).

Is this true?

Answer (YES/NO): YES